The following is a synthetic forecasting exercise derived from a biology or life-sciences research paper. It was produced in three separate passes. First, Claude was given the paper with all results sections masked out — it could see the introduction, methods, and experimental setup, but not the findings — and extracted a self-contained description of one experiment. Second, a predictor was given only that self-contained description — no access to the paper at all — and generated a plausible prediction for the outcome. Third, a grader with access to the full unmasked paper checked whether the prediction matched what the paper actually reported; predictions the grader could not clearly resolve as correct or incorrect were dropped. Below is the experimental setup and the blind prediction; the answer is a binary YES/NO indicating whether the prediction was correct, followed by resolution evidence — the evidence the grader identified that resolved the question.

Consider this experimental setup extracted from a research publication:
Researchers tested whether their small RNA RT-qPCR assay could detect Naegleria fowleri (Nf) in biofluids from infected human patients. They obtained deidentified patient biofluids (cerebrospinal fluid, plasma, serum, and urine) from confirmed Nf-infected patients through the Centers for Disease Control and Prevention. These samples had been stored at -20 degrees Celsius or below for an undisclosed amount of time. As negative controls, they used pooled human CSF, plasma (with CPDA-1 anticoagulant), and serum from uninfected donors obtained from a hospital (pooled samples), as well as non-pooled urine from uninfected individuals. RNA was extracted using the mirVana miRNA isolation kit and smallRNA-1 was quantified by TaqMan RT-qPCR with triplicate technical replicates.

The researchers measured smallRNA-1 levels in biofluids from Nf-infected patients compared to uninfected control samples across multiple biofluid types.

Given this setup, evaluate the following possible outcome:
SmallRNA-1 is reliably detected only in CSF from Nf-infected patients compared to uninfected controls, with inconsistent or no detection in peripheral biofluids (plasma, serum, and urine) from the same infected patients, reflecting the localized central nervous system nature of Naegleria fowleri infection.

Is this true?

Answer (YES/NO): NO